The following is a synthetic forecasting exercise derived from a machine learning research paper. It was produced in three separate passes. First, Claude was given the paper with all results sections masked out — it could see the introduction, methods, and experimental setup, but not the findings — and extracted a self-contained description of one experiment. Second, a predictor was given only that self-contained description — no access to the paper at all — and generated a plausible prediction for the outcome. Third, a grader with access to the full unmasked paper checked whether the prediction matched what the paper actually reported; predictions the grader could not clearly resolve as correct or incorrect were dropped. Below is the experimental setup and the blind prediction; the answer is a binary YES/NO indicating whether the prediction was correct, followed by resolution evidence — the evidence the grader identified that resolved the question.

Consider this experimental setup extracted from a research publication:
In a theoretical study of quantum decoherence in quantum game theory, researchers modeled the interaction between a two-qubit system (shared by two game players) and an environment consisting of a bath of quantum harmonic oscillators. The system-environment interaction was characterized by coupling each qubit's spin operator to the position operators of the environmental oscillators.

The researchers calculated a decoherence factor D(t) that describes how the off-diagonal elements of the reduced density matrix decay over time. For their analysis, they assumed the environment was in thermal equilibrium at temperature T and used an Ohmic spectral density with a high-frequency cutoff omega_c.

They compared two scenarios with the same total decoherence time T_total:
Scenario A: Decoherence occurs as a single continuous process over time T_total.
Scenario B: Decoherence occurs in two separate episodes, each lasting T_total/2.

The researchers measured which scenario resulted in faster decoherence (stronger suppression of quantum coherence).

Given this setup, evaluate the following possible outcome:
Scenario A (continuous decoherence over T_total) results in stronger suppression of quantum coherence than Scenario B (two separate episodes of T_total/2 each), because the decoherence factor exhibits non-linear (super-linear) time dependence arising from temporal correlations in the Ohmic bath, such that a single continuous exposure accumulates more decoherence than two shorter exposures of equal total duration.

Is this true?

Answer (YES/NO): NO